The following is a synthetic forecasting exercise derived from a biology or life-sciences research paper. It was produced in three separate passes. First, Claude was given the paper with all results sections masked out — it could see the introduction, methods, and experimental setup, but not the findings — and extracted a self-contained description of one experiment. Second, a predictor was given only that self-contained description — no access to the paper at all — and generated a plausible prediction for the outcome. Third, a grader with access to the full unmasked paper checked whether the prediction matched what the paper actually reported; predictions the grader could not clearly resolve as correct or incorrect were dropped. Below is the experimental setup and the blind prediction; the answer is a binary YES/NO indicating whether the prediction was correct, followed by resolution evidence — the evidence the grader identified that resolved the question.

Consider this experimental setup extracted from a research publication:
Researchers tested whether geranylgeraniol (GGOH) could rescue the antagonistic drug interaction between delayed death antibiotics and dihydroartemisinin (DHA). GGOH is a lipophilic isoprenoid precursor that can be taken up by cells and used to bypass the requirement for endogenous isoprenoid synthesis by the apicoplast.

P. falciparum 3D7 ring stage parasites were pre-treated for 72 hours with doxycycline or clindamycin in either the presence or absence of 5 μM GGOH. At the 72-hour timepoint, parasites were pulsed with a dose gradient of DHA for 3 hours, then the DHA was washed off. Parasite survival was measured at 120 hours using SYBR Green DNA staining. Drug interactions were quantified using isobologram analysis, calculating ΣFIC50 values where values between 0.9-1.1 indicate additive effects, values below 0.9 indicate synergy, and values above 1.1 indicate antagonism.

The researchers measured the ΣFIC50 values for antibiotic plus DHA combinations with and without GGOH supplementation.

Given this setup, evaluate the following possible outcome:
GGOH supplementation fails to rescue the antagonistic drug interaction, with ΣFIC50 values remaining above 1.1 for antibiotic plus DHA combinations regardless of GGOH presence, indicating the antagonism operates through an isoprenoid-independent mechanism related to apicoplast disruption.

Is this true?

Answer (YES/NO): NO